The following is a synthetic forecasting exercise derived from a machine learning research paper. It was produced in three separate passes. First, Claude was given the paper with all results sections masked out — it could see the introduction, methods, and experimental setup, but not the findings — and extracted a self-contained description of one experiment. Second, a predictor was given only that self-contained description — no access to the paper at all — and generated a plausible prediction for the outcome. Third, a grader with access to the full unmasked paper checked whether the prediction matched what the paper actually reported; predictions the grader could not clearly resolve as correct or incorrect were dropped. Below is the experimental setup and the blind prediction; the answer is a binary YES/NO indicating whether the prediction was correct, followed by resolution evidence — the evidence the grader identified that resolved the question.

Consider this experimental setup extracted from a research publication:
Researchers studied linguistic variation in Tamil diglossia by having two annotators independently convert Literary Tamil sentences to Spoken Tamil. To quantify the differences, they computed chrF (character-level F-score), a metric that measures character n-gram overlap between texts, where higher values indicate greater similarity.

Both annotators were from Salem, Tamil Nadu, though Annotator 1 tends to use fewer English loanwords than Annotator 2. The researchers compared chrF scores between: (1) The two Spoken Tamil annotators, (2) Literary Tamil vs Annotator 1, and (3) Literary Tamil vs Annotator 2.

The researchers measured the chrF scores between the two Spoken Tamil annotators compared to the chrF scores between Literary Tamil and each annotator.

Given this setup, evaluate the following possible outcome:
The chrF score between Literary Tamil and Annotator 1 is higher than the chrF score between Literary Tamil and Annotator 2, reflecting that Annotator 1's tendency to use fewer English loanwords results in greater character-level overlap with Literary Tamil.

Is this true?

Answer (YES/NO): YES